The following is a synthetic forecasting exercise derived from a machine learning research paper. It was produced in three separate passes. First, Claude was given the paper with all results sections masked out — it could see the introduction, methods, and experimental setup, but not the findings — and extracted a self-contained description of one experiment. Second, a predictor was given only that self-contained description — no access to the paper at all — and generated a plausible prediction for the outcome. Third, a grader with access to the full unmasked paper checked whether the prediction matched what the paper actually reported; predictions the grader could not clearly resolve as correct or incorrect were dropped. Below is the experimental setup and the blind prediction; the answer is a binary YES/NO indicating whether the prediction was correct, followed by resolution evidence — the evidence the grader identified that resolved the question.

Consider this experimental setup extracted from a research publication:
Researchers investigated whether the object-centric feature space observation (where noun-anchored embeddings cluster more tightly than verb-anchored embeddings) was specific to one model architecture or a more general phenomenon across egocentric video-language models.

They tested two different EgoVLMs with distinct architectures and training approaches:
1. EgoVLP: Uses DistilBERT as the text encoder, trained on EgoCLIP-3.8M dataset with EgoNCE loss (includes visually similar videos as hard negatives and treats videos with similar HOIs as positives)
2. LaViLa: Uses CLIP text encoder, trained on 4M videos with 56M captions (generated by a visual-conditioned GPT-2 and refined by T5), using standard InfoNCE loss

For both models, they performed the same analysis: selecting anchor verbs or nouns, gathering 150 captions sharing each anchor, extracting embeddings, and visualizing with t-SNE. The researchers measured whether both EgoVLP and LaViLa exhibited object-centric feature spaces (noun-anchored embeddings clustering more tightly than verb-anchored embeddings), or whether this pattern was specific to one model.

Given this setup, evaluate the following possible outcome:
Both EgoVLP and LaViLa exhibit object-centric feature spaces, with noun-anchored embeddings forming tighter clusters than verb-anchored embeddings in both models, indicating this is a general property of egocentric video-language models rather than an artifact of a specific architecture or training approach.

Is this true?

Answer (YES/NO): YES